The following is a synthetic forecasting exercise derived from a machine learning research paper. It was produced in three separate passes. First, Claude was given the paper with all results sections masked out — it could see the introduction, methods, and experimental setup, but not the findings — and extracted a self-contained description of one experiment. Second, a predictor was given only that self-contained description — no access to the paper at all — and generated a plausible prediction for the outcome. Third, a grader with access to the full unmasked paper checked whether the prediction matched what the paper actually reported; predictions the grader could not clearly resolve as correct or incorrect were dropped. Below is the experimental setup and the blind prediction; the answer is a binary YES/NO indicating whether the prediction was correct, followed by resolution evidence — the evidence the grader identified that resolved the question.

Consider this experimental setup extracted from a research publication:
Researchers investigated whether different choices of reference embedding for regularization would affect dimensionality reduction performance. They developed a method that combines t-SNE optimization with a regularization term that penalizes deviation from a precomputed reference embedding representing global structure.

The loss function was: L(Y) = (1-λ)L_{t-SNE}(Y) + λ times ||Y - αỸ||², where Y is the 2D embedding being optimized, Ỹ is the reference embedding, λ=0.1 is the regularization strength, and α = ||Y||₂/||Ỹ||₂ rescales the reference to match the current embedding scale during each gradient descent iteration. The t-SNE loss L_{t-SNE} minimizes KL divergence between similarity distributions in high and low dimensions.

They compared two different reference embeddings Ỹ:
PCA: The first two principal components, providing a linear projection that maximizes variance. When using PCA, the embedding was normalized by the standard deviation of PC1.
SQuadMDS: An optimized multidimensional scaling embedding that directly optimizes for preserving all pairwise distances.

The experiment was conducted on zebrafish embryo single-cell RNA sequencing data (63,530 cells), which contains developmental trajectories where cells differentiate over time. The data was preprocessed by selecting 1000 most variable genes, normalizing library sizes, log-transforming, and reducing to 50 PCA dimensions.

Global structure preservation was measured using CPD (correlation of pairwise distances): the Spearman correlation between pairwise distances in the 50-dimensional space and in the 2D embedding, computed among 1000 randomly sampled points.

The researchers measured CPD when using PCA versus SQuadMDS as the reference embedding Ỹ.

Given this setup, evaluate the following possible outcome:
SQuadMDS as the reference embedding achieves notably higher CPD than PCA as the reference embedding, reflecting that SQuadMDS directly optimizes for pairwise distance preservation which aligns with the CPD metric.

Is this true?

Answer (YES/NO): NO